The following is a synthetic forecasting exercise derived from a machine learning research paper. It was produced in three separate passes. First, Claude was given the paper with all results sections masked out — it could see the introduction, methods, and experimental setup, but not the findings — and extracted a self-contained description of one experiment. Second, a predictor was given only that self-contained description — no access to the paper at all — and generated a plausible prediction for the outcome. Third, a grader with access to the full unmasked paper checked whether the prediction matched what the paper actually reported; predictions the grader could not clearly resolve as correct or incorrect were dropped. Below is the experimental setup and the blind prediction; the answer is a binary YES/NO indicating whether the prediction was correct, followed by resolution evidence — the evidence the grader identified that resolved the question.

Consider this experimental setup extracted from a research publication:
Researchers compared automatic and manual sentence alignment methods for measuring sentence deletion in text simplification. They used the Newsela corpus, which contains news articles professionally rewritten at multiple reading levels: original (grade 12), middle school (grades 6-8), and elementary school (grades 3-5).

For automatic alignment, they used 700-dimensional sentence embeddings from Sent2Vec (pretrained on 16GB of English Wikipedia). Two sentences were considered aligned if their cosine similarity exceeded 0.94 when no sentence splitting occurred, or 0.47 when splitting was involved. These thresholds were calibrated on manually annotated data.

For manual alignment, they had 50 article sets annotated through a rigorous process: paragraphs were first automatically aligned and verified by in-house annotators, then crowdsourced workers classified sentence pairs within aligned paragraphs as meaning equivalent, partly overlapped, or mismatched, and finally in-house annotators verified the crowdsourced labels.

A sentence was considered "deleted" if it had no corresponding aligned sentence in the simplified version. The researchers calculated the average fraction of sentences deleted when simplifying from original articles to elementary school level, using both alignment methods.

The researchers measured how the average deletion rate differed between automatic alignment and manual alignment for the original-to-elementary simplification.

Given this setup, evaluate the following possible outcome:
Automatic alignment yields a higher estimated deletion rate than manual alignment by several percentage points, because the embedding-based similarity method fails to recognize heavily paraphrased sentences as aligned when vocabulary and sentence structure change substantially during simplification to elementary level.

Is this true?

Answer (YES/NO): NO